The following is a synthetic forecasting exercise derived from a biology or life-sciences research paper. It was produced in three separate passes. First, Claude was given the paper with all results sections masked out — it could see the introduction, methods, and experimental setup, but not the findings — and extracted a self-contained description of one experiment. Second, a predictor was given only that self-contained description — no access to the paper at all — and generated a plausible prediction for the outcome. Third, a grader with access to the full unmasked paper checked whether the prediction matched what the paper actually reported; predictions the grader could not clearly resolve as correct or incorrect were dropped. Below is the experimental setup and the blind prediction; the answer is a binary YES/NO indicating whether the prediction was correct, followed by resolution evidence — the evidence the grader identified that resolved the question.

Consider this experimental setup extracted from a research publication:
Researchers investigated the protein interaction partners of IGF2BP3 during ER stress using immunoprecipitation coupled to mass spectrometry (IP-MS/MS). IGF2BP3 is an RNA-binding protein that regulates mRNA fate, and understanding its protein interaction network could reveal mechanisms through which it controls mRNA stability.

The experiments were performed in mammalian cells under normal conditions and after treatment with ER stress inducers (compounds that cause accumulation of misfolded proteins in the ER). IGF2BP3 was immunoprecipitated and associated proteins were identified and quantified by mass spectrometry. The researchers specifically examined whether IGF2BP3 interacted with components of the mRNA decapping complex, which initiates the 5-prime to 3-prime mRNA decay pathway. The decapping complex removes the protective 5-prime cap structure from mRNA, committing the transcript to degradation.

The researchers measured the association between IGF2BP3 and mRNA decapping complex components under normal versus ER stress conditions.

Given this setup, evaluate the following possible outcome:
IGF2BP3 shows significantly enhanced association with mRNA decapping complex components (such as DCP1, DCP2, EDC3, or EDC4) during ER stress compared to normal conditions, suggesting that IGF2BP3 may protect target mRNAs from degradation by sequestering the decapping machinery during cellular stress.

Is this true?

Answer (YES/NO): NO